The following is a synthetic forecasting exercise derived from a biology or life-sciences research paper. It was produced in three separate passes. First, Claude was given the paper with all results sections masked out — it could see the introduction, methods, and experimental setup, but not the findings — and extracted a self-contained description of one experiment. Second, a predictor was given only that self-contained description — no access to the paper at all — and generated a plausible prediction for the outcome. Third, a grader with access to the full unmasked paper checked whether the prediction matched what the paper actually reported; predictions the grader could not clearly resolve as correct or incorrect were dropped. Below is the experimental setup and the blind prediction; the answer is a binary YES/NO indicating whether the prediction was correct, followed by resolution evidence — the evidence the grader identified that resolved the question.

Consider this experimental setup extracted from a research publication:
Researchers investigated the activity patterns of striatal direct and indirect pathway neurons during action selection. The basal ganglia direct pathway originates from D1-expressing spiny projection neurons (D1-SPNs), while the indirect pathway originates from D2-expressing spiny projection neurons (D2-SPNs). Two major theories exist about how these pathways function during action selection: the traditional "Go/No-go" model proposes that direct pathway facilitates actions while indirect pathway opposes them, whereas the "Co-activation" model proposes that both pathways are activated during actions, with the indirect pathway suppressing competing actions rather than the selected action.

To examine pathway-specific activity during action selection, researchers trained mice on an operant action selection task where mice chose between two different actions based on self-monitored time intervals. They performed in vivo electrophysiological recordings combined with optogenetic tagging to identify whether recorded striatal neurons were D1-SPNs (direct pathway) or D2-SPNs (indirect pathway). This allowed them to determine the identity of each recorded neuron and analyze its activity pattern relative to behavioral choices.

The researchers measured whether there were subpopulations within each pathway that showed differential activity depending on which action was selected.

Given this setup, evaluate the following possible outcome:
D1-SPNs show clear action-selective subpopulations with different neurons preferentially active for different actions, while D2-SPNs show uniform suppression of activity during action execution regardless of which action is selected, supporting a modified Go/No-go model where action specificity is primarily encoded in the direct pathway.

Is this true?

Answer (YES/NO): NO